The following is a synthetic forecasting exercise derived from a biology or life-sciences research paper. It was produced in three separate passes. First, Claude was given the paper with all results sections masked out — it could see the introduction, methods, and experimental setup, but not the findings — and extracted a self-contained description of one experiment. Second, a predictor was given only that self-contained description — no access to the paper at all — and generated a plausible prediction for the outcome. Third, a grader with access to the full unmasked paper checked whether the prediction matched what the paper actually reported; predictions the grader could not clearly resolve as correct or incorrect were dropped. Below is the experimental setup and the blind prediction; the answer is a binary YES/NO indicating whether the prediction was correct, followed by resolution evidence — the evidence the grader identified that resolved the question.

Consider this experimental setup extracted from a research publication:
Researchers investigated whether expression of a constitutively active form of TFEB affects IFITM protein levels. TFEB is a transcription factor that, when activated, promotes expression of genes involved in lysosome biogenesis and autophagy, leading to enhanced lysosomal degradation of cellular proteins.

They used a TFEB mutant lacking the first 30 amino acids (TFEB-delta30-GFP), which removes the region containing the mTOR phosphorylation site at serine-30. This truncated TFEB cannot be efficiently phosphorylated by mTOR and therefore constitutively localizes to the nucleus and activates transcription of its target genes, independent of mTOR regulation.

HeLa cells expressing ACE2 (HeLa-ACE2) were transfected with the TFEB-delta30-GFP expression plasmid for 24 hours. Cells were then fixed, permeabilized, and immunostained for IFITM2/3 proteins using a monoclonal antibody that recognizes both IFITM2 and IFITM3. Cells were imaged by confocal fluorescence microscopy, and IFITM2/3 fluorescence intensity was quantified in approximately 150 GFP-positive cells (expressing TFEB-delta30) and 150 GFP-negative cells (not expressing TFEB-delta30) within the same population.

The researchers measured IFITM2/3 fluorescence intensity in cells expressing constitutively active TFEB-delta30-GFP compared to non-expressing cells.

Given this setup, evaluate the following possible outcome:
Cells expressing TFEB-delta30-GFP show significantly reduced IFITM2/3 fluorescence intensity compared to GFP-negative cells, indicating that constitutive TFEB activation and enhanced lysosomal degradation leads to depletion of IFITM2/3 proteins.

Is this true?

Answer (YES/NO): YES